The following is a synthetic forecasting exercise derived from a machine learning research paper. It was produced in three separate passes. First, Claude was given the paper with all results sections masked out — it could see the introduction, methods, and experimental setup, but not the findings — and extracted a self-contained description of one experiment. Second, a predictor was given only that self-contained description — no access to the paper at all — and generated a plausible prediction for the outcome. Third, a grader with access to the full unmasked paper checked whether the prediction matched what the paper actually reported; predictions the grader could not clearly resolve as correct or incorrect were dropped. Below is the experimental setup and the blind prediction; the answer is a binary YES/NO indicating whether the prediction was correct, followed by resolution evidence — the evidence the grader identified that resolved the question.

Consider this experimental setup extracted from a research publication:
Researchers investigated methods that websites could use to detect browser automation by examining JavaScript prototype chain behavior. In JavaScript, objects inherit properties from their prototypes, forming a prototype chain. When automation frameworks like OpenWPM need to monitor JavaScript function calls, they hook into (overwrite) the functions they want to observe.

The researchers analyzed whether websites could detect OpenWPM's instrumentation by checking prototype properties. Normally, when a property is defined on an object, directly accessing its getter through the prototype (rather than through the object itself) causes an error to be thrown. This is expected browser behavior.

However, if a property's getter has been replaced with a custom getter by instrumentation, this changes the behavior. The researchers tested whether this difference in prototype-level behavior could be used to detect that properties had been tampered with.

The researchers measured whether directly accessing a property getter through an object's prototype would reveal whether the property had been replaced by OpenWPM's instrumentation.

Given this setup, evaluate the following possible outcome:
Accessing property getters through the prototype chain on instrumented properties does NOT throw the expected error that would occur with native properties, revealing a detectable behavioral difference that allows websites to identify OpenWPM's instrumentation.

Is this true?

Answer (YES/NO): YES